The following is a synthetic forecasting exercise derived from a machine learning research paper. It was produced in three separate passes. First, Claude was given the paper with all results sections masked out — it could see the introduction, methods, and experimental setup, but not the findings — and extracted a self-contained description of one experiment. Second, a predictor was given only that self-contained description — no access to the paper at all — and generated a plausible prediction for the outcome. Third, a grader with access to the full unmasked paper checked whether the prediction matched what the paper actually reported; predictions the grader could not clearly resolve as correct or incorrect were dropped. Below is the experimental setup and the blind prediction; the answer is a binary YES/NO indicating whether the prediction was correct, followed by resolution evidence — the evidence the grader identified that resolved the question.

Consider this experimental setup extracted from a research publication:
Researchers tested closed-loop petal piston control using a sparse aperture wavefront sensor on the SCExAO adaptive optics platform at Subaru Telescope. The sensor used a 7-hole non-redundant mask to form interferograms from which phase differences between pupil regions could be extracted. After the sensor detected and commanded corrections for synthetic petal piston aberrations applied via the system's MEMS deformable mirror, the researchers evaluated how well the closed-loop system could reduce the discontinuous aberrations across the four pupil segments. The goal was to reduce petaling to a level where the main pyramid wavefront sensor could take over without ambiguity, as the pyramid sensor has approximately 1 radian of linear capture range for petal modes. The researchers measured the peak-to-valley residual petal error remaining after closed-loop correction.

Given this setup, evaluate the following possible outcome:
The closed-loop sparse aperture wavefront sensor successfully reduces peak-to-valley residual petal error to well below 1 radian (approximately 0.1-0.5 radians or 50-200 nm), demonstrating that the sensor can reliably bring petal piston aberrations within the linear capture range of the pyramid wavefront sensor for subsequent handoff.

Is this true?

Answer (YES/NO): YES